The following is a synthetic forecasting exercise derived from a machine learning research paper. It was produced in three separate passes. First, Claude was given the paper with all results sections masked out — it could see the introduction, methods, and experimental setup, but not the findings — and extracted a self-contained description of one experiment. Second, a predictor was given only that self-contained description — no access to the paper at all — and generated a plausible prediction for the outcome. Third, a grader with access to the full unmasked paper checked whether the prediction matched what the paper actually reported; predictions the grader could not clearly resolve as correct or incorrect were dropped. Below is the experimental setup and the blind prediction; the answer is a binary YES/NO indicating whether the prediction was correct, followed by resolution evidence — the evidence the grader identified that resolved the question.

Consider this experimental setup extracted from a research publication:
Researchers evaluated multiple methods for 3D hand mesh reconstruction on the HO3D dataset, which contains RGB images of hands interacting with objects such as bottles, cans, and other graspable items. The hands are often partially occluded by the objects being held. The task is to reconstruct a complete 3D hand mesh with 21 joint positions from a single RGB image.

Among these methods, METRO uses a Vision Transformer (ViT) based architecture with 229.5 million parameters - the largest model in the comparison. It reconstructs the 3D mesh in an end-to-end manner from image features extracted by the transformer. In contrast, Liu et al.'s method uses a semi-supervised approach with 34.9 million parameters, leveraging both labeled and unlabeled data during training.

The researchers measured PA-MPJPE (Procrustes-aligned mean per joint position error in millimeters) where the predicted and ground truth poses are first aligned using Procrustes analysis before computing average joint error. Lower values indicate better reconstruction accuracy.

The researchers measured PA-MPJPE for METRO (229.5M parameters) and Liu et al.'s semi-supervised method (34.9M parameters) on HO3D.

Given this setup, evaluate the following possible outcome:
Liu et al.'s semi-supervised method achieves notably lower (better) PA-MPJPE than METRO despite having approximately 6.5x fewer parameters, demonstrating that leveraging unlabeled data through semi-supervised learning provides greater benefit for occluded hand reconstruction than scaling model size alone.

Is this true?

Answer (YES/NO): YES